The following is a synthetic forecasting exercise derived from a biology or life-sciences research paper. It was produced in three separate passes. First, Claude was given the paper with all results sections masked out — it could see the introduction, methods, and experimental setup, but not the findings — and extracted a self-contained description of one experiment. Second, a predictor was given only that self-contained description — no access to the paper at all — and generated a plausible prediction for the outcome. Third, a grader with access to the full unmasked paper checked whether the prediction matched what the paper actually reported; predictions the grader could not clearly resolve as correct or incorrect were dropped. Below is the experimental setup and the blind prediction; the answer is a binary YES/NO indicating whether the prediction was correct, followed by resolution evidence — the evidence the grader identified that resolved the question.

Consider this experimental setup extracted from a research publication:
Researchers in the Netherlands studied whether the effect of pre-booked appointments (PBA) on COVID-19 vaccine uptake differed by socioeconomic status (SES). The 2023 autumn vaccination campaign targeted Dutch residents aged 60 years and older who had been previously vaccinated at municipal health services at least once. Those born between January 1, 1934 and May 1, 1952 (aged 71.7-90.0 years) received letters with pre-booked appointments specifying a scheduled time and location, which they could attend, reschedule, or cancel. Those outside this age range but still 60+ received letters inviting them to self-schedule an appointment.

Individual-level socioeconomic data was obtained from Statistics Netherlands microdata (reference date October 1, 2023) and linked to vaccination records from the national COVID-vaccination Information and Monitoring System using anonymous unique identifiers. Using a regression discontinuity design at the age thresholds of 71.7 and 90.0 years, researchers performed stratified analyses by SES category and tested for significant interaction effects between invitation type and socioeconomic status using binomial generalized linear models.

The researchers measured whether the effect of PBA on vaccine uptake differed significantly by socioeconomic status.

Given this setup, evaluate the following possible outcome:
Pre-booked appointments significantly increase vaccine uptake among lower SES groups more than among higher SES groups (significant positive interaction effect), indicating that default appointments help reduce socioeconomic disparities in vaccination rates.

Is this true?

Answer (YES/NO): NO